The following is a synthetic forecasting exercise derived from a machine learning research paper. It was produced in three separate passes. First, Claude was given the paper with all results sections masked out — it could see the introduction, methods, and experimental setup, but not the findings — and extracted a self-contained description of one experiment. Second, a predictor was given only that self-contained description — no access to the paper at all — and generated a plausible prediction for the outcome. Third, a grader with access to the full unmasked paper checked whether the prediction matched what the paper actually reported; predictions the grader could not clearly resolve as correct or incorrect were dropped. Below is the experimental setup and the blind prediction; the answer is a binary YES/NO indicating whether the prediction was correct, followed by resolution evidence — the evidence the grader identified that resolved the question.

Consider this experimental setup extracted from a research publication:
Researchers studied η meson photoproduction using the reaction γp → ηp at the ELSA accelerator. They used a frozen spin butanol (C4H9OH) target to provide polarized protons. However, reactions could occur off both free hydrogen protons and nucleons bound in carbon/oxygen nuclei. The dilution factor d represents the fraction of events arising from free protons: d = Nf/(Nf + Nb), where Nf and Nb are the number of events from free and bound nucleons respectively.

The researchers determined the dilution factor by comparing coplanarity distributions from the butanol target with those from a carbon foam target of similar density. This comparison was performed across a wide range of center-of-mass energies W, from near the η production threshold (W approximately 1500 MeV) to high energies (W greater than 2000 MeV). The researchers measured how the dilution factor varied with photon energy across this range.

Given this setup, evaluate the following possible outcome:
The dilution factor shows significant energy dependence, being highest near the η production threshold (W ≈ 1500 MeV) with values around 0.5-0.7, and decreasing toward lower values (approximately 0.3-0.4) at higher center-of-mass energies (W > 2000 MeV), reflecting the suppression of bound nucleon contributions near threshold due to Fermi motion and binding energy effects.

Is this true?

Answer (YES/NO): NO